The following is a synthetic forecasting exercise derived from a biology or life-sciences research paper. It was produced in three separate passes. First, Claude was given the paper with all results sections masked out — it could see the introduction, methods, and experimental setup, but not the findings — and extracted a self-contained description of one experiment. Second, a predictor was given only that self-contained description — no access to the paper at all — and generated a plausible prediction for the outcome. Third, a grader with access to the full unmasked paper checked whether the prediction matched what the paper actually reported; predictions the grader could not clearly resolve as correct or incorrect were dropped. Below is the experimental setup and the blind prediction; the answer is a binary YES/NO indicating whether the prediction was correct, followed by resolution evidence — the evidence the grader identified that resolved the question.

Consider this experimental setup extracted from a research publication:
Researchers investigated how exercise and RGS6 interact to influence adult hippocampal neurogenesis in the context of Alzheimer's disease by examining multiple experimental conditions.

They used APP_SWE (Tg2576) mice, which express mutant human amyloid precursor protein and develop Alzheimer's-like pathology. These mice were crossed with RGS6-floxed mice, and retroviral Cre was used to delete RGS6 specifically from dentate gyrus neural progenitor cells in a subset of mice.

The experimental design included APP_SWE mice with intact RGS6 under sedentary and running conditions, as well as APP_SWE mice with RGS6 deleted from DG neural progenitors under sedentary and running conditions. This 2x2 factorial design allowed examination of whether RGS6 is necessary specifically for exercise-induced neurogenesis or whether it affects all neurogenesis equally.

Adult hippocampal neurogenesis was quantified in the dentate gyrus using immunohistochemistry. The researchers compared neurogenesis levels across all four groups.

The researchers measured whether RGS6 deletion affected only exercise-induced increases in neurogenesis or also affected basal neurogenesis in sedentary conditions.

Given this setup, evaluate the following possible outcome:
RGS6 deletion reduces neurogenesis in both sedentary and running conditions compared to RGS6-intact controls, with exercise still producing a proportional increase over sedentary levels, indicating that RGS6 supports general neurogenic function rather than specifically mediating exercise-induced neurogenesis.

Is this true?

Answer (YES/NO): NO